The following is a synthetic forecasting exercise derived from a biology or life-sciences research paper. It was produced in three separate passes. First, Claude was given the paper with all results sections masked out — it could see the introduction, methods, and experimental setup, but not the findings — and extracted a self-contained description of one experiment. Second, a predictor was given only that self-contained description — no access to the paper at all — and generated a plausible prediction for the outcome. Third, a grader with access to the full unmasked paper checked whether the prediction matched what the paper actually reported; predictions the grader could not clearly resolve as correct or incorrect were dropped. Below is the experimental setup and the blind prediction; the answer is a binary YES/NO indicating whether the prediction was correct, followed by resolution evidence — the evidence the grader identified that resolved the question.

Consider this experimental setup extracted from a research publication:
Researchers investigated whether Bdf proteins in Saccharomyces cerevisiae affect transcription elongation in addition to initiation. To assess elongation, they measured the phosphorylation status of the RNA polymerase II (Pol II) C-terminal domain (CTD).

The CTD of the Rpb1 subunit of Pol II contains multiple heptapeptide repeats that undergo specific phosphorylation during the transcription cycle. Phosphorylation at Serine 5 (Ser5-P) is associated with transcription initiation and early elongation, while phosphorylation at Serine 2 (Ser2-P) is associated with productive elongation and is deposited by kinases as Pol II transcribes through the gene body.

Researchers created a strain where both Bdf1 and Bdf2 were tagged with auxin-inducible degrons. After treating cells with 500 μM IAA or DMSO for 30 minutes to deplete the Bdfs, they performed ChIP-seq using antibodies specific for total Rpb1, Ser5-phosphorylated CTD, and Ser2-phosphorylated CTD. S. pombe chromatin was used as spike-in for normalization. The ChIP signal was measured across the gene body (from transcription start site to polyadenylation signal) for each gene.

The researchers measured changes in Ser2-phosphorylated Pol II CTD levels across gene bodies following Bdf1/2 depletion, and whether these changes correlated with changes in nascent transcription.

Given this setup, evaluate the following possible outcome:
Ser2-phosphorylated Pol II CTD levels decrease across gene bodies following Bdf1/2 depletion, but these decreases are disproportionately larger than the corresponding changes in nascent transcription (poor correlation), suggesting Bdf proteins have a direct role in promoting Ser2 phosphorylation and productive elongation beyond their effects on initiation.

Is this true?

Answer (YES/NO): NO